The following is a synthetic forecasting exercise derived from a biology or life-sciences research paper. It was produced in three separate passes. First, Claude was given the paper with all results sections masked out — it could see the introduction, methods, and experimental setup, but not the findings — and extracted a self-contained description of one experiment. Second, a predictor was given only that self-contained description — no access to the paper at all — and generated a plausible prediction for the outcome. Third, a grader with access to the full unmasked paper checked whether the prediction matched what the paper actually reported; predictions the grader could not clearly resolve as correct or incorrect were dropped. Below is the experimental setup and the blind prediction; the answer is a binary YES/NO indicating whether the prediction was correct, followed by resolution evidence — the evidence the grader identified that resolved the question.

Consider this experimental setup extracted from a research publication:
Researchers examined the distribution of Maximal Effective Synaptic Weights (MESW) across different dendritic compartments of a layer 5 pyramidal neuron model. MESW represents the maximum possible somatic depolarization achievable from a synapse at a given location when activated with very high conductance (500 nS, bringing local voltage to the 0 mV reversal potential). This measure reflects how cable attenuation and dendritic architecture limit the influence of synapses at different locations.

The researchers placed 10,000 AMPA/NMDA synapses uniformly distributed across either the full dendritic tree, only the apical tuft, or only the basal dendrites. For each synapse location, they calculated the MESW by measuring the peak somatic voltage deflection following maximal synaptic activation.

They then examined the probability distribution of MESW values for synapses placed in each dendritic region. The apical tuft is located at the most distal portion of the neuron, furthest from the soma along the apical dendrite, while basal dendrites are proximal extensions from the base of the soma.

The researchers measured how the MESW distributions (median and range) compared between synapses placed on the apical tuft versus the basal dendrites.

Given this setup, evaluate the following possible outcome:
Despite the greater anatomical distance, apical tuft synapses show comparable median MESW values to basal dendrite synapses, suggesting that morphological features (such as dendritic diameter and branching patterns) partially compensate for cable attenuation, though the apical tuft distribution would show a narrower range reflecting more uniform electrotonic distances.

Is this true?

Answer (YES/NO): NO